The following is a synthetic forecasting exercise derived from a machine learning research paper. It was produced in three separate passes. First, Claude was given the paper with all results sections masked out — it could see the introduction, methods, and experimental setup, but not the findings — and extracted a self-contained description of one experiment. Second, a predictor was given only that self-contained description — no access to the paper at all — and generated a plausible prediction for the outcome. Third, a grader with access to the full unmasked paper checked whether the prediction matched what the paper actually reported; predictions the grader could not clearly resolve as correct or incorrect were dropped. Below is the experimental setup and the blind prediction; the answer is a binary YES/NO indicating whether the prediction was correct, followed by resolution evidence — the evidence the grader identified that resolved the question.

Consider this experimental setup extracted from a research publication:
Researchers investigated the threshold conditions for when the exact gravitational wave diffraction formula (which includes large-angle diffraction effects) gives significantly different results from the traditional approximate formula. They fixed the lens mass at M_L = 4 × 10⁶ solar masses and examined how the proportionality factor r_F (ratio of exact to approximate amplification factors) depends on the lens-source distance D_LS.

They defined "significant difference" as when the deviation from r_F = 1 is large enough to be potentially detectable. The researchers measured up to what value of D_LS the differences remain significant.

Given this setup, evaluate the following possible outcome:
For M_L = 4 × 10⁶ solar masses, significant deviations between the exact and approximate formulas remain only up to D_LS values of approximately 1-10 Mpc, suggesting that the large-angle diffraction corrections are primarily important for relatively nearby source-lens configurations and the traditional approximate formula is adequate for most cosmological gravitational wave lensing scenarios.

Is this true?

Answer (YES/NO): NO